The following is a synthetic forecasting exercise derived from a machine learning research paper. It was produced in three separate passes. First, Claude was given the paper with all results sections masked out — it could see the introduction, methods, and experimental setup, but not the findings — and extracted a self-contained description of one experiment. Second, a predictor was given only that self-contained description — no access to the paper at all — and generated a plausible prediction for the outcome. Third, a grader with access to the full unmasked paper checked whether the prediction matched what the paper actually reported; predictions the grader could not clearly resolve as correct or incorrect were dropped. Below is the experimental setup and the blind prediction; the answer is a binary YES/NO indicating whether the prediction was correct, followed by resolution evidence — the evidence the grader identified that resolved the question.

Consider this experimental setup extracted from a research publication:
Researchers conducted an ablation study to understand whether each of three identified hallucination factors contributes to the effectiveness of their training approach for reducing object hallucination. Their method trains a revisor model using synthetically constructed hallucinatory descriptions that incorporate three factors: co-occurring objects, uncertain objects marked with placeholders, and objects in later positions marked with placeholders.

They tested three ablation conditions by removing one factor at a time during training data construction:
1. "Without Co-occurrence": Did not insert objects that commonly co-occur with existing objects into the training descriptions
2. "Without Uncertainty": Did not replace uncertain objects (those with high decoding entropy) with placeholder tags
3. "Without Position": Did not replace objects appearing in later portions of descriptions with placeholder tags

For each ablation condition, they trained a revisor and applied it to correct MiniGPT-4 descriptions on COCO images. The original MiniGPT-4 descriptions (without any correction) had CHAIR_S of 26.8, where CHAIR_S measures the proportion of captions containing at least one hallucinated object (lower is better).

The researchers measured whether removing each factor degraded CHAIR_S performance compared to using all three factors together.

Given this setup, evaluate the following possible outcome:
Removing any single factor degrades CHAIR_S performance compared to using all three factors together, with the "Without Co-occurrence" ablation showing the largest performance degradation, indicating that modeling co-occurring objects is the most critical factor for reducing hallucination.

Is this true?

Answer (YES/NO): YES